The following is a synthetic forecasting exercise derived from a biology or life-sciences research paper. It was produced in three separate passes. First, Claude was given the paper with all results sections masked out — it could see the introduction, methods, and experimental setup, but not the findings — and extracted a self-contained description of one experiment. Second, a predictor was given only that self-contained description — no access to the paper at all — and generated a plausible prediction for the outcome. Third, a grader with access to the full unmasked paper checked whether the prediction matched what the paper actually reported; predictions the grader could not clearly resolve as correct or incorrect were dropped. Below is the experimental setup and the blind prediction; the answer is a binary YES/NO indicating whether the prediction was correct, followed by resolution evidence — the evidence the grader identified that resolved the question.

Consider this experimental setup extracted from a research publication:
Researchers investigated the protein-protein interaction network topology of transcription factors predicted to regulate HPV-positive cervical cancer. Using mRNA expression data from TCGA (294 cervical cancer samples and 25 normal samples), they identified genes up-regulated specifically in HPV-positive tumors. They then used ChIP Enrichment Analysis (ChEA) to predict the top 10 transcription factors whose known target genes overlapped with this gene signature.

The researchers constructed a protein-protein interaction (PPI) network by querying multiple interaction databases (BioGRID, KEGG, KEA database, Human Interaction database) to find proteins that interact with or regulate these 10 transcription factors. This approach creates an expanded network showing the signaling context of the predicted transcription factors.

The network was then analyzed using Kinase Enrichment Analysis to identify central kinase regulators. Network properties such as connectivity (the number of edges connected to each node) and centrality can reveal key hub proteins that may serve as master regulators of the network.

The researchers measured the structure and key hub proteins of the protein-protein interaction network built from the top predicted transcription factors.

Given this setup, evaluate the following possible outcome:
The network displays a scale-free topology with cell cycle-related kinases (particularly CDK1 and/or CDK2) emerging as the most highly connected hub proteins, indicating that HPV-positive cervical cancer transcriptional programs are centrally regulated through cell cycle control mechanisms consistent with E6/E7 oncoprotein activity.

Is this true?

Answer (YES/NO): NO